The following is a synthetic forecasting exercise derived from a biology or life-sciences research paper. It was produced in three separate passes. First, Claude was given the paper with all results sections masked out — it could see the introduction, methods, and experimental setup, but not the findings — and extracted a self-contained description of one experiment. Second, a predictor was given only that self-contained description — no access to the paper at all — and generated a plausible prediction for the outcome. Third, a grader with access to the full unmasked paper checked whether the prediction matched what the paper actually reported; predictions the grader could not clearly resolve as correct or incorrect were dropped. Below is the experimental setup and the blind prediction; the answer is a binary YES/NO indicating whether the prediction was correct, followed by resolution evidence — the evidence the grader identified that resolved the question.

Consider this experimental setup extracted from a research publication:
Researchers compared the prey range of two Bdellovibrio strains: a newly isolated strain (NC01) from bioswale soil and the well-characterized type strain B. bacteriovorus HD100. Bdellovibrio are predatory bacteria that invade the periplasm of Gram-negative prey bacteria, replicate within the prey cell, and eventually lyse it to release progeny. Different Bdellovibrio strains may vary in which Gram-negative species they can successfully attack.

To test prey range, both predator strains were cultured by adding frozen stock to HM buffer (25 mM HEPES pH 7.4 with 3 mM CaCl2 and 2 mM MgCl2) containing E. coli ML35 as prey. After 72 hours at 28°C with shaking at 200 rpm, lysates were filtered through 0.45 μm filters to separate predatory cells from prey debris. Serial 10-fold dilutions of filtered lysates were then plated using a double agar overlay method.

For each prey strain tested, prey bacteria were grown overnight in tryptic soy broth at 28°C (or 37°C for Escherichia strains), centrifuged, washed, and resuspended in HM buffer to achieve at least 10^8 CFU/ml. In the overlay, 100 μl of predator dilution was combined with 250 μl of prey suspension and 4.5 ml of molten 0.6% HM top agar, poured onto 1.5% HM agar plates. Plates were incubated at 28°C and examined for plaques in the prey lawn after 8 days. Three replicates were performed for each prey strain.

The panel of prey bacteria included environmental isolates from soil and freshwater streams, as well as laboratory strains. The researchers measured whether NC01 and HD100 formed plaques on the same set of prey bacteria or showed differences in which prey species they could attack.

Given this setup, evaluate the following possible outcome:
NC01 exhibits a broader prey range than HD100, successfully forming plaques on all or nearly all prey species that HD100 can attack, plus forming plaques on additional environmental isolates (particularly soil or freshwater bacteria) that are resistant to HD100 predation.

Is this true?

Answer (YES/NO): NO